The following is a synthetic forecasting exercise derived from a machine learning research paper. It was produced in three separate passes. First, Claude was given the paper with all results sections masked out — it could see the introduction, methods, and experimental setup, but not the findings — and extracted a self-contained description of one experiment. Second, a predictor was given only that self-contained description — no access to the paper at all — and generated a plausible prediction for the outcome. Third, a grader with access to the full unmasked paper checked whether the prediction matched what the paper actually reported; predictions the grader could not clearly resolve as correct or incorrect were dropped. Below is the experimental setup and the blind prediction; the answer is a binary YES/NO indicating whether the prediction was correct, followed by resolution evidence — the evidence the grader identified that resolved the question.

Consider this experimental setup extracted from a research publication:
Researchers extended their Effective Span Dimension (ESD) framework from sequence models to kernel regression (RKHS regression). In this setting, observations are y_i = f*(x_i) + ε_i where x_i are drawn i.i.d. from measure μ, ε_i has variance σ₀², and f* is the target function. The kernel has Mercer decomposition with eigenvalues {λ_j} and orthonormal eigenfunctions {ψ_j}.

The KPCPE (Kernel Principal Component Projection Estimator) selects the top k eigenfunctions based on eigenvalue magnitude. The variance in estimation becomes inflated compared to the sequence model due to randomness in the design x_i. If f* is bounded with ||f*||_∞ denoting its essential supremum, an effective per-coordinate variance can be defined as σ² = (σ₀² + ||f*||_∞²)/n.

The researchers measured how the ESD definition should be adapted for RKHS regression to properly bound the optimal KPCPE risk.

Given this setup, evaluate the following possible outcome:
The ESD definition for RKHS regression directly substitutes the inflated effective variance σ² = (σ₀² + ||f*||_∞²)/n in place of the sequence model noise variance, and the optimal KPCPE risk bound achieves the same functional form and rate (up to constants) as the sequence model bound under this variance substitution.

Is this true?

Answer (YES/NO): YES